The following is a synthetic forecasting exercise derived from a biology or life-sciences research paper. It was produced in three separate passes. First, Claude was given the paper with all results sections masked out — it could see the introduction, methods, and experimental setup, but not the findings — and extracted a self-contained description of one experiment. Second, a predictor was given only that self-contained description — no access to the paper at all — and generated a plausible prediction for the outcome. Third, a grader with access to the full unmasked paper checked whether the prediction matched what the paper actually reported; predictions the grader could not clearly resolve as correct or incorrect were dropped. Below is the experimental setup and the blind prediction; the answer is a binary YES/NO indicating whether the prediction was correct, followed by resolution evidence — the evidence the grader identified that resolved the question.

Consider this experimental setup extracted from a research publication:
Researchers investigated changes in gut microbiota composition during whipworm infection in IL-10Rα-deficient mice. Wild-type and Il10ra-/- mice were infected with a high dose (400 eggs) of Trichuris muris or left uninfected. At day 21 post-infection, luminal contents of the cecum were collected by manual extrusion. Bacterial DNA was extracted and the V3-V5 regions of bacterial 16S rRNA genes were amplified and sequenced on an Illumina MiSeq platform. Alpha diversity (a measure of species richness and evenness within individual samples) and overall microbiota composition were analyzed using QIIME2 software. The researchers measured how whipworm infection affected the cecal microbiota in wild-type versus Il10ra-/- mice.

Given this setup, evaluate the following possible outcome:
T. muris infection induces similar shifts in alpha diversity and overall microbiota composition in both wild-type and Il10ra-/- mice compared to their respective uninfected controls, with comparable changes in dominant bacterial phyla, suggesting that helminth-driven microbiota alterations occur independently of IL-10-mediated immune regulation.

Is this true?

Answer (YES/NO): NO